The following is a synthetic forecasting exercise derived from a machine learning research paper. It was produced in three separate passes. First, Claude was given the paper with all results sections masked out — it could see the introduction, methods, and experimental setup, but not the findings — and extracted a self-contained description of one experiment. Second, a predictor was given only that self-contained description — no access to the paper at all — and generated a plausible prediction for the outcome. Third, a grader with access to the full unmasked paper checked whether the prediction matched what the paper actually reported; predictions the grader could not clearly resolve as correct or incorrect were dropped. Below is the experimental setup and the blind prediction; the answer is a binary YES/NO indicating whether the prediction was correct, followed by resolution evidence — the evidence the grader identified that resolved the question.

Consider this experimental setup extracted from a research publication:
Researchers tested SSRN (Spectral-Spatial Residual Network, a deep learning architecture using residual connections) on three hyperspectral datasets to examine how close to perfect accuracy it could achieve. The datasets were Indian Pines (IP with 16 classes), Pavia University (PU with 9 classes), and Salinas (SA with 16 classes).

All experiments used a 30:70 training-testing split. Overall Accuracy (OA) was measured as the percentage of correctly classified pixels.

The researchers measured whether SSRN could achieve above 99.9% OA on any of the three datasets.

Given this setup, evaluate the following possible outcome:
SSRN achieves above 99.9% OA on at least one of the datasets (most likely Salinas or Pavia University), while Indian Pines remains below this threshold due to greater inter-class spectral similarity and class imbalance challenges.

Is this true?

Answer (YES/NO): YES